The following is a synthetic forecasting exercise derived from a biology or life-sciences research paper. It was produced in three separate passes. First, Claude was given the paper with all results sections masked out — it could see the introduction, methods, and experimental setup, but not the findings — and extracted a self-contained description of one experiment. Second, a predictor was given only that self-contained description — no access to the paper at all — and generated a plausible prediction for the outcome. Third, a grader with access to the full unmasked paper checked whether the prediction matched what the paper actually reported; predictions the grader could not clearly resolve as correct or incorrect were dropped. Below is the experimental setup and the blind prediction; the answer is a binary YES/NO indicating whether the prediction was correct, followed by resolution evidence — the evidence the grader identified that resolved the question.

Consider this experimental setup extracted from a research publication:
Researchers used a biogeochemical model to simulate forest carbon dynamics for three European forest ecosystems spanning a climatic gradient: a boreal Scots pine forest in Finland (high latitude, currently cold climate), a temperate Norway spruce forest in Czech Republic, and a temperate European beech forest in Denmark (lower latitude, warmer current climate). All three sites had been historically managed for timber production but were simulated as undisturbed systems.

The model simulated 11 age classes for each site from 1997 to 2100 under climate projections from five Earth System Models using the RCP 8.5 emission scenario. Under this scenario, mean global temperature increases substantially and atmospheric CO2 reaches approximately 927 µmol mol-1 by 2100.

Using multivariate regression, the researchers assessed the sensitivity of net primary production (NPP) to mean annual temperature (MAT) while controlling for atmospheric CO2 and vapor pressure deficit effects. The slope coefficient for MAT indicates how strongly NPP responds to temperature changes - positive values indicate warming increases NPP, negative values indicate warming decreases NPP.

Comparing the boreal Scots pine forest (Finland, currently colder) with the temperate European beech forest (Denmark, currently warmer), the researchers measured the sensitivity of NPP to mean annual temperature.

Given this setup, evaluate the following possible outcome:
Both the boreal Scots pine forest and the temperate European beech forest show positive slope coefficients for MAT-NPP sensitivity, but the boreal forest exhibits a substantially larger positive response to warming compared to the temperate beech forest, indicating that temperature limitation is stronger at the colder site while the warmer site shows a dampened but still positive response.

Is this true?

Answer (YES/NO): NO